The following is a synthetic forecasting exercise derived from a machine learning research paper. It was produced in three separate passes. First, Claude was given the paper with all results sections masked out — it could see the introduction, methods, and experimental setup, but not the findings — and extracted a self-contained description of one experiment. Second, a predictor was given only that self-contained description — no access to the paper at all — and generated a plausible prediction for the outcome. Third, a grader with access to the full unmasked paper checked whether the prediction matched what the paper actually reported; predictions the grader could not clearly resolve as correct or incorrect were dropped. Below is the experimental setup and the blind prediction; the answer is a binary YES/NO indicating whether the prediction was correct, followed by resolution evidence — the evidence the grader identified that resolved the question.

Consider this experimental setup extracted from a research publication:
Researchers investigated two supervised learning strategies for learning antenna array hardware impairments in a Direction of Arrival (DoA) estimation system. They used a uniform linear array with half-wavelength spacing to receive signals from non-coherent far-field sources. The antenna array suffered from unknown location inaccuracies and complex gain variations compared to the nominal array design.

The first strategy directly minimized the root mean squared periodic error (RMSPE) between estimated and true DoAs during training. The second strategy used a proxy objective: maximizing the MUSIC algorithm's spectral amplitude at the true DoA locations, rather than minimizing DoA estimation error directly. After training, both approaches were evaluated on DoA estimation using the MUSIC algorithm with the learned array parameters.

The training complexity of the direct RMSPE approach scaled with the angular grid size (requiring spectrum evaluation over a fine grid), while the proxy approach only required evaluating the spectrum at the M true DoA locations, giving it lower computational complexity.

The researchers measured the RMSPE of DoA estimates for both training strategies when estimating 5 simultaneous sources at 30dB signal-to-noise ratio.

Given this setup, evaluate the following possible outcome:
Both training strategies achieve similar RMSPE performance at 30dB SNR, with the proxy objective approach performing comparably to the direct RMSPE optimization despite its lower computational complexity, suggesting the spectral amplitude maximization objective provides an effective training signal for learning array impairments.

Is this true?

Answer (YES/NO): NO